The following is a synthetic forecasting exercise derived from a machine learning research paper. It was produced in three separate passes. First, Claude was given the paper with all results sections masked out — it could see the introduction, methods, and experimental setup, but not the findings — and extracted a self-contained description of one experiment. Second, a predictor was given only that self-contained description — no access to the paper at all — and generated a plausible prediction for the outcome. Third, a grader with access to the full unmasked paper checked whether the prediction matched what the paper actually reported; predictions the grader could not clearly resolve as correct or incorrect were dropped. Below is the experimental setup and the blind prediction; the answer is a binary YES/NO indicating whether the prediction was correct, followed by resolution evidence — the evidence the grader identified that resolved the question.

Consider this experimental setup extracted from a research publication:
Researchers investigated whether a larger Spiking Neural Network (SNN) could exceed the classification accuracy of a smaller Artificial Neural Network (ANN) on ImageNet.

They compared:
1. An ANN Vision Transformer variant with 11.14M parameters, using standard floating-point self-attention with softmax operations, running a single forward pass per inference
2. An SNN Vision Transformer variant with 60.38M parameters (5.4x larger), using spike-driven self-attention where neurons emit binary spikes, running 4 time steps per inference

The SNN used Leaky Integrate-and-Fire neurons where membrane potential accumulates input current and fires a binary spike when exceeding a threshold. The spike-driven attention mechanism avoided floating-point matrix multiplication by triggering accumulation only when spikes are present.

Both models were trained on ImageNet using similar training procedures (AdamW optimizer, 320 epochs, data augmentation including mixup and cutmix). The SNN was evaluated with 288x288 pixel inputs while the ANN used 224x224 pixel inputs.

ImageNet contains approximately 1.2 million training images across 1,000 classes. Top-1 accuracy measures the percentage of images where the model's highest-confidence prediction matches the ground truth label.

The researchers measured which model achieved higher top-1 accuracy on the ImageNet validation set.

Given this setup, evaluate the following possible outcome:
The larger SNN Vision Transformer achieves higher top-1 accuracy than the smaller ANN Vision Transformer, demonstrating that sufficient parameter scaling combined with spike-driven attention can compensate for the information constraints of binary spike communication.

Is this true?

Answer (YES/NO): YES